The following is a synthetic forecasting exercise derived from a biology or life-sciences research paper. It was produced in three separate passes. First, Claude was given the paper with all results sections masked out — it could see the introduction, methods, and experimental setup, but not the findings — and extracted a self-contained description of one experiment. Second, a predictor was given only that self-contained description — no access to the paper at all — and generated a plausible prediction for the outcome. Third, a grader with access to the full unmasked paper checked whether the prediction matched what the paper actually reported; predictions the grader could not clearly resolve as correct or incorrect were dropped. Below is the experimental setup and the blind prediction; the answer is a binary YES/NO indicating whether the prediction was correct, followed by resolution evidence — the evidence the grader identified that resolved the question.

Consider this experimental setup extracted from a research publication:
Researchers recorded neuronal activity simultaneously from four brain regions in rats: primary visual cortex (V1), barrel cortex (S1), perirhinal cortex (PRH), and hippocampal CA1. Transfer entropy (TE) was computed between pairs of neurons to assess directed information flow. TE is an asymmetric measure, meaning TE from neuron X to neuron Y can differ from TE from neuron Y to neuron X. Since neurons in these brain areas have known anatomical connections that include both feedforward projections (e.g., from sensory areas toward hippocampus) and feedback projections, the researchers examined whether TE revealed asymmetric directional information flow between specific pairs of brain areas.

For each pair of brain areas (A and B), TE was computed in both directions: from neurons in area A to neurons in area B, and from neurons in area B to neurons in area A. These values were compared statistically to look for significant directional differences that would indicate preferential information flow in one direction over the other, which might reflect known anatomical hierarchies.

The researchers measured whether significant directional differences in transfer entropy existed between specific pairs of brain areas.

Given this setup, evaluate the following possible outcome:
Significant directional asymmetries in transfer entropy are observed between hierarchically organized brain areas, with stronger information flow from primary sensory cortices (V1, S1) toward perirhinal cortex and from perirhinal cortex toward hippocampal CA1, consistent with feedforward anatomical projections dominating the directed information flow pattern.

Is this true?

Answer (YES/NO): NO